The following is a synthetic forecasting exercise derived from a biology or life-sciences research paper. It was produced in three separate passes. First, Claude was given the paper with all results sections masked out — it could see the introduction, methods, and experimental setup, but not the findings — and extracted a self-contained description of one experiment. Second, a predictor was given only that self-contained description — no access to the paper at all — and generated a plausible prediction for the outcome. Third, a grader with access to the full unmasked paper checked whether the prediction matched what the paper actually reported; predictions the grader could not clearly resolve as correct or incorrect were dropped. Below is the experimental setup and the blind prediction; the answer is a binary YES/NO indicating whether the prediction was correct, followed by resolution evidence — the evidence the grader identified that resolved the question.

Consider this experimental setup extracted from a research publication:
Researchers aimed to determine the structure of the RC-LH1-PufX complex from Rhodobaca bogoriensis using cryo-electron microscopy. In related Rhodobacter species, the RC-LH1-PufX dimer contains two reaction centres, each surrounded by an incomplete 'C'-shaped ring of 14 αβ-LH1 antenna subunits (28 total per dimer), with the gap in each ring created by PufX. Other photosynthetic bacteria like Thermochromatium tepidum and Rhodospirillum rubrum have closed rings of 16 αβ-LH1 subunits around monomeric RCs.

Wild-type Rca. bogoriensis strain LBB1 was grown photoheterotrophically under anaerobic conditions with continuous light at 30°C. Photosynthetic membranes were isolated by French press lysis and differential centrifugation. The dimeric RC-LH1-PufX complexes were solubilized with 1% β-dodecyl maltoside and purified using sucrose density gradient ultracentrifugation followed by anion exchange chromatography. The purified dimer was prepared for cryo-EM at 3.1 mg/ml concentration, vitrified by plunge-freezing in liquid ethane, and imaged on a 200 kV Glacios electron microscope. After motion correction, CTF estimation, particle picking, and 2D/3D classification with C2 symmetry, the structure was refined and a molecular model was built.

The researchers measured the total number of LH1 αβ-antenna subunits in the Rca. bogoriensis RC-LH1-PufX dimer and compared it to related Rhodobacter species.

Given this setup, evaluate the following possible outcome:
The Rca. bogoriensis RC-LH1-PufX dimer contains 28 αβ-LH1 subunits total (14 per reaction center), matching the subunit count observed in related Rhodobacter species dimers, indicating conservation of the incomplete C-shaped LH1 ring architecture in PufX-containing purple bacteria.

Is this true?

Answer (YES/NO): NO